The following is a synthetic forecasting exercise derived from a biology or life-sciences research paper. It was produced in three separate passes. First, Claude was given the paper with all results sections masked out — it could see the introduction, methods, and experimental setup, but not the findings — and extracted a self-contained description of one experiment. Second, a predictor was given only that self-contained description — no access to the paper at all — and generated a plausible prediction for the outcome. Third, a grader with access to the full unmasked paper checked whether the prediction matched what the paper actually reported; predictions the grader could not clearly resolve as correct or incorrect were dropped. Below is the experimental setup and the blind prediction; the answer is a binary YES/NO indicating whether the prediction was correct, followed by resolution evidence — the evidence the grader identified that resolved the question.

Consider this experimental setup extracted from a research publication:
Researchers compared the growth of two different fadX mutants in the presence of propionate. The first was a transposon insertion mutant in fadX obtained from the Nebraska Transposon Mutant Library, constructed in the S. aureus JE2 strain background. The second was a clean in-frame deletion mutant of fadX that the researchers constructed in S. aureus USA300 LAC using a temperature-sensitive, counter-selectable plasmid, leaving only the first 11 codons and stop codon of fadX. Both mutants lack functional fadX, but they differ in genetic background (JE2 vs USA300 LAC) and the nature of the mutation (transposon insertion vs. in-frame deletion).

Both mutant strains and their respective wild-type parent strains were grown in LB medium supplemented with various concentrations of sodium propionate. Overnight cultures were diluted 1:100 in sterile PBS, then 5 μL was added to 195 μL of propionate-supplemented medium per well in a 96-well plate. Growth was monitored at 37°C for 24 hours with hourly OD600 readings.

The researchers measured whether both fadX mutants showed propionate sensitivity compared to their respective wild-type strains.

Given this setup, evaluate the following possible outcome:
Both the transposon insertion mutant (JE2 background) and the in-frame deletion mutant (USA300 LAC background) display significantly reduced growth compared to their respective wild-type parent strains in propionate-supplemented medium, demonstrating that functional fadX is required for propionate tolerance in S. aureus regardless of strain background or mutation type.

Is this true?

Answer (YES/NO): NO